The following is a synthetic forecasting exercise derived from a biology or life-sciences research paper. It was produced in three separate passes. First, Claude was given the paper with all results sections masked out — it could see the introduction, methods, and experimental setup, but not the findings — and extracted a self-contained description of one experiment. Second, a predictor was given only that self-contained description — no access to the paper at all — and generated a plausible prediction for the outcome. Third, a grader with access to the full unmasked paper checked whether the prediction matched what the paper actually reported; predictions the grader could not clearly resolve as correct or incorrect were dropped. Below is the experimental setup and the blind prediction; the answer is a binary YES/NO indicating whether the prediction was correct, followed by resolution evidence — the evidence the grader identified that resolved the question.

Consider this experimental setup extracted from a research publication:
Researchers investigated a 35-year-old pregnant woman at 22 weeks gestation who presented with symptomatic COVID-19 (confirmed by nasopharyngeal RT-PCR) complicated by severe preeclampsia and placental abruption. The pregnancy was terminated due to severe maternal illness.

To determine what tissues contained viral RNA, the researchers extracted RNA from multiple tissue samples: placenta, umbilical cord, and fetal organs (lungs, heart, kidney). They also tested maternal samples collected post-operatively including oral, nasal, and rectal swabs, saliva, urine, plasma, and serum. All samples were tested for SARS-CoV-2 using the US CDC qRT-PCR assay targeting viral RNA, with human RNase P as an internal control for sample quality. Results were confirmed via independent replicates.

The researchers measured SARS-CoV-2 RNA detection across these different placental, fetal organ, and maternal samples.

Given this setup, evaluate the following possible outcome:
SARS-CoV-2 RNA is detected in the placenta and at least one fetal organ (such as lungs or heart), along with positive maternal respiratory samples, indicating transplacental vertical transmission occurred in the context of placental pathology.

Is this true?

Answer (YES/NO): NO